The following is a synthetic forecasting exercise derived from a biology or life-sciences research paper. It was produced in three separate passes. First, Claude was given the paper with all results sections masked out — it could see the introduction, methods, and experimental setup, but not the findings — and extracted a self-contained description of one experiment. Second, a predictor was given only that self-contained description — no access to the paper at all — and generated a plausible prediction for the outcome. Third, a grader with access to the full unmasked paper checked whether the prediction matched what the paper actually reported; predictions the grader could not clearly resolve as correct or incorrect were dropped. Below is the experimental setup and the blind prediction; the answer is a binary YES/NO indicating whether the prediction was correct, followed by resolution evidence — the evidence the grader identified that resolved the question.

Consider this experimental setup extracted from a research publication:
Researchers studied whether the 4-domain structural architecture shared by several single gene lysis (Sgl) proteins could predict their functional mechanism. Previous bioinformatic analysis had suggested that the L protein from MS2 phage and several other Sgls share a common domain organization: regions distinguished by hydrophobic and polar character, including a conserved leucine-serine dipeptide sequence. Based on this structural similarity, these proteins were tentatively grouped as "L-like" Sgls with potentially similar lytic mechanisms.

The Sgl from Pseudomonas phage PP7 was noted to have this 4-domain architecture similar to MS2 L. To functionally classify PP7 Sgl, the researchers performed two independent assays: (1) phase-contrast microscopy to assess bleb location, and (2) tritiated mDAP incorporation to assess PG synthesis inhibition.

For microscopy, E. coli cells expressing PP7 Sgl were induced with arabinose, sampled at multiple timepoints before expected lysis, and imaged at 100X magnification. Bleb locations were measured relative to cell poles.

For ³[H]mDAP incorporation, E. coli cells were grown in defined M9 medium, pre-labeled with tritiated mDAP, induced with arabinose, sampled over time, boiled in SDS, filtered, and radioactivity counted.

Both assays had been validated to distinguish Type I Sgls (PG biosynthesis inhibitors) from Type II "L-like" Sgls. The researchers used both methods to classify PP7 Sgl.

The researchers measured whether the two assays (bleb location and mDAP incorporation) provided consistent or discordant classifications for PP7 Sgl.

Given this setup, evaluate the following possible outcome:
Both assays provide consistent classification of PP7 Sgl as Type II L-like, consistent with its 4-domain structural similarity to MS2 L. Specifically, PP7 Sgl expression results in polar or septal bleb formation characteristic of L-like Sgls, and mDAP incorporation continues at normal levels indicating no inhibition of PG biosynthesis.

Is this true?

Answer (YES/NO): NO